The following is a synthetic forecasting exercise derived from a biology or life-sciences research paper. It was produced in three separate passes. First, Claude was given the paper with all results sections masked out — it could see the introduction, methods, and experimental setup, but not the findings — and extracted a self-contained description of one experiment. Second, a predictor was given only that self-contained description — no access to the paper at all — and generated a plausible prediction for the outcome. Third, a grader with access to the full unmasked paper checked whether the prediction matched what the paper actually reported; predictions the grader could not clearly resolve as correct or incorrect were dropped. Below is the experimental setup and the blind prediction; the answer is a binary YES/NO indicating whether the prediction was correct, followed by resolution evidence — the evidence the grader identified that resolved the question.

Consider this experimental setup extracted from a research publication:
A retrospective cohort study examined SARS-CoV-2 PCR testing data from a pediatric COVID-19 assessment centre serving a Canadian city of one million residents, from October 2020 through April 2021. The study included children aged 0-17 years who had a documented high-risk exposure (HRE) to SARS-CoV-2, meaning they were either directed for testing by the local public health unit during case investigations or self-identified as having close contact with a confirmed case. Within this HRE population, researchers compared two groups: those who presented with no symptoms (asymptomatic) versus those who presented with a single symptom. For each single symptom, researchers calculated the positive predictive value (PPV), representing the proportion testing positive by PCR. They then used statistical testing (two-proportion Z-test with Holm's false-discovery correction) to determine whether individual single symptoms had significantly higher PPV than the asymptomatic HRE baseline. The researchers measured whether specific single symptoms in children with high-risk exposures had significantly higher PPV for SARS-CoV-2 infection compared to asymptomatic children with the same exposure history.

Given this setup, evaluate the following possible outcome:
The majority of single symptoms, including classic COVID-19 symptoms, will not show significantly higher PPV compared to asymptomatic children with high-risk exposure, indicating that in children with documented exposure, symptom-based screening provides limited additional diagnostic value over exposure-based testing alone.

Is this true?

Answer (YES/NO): NO